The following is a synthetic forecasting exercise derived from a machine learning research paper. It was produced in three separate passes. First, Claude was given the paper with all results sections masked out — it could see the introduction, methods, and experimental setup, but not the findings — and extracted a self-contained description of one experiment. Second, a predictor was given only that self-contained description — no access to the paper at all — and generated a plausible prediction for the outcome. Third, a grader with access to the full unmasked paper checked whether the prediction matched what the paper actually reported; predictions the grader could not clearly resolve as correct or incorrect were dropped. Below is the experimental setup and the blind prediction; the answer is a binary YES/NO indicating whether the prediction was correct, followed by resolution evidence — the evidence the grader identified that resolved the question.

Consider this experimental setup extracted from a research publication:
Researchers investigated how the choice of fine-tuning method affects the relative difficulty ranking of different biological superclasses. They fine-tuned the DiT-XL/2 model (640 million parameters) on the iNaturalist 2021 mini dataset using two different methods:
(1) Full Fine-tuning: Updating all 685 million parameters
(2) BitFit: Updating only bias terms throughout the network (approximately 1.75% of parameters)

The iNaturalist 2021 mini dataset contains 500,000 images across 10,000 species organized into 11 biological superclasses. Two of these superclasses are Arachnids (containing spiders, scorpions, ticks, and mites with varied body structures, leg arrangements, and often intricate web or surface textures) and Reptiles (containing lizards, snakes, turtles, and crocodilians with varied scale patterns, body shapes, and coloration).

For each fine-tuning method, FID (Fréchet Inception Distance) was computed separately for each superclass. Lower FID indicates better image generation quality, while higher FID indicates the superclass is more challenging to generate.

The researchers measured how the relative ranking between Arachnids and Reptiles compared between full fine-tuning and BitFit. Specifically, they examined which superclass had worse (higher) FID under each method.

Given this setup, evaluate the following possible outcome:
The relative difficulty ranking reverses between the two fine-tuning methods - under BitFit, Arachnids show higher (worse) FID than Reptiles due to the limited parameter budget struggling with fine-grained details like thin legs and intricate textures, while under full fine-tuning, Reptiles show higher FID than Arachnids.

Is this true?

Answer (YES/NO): NO